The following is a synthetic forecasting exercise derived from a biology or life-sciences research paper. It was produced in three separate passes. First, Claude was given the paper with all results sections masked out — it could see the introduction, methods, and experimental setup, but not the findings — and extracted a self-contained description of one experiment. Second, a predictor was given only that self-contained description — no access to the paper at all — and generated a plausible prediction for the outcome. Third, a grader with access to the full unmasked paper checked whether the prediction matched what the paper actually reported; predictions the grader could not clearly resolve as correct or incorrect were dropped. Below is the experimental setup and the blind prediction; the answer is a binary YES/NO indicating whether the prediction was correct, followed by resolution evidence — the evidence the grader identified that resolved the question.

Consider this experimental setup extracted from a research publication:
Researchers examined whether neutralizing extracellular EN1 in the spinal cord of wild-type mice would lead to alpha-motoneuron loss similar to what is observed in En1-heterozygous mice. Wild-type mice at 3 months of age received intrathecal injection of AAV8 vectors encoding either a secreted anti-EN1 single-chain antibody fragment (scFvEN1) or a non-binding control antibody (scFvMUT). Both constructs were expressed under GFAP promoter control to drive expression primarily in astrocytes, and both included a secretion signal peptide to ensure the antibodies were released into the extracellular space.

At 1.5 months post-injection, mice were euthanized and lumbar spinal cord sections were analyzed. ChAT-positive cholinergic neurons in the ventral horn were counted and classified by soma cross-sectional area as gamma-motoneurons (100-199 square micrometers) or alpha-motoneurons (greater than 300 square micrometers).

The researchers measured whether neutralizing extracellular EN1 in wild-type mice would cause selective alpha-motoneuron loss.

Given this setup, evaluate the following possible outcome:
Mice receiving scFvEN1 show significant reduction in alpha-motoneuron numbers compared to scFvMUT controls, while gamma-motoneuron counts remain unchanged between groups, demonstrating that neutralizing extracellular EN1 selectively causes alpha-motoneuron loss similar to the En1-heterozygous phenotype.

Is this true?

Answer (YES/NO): NO